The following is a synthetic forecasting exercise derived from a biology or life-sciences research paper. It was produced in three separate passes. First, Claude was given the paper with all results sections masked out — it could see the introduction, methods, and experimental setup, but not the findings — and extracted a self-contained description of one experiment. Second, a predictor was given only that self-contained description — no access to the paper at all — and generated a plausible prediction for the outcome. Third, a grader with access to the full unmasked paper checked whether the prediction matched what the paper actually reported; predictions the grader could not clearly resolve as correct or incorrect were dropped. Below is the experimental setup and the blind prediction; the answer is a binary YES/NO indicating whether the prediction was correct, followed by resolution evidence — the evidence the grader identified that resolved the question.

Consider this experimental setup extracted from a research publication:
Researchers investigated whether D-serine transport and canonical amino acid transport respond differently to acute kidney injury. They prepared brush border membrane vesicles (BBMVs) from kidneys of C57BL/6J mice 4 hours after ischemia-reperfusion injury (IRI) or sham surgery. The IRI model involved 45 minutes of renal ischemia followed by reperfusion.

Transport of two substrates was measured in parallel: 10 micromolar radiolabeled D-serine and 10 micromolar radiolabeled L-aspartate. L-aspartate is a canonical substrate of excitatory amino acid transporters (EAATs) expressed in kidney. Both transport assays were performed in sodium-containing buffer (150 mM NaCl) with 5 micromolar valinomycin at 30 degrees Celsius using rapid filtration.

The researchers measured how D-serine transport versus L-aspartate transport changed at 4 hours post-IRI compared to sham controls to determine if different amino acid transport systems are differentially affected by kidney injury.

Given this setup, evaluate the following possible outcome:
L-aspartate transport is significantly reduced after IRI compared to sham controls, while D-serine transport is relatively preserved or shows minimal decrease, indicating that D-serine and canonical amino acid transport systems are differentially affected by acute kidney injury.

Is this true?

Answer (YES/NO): NO